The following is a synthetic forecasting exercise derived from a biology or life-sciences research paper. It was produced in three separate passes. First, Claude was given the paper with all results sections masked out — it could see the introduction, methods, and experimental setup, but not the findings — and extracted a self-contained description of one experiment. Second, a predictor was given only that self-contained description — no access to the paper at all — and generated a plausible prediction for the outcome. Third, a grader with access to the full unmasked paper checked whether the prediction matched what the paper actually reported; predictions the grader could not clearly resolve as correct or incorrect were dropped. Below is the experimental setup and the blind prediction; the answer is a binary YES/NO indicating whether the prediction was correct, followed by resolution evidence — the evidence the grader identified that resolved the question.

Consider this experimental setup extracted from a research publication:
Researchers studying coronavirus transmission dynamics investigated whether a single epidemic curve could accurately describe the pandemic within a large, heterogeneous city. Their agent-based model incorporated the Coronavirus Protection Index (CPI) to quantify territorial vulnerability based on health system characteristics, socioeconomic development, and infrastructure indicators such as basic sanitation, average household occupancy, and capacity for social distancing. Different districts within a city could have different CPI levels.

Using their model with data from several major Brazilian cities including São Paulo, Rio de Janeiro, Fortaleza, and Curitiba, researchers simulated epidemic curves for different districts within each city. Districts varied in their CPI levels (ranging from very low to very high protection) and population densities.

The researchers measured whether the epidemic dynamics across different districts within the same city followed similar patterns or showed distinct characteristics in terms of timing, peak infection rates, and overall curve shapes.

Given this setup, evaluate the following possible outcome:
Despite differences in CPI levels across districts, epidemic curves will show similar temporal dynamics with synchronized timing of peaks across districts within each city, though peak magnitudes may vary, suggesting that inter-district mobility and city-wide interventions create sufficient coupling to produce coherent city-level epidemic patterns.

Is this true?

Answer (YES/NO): NO